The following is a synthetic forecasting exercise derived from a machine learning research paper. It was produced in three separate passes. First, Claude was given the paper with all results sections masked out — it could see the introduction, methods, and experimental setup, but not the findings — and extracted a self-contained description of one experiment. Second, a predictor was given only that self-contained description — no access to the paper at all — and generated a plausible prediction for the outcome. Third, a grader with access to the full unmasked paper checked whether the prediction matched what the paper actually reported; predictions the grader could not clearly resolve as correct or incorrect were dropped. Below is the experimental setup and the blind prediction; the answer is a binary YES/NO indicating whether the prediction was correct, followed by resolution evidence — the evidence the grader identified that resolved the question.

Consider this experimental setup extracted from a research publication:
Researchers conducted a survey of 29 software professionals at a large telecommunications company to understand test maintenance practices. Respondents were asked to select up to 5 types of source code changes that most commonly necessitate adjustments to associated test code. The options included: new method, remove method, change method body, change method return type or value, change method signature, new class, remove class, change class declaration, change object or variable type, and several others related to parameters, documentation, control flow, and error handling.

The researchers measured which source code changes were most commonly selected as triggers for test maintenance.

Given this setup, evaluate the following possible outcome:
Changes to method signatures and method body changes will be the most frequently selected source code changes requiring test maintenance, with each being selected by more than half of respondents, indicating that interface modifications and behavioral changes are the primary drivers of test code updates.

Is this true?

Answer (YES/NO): NO